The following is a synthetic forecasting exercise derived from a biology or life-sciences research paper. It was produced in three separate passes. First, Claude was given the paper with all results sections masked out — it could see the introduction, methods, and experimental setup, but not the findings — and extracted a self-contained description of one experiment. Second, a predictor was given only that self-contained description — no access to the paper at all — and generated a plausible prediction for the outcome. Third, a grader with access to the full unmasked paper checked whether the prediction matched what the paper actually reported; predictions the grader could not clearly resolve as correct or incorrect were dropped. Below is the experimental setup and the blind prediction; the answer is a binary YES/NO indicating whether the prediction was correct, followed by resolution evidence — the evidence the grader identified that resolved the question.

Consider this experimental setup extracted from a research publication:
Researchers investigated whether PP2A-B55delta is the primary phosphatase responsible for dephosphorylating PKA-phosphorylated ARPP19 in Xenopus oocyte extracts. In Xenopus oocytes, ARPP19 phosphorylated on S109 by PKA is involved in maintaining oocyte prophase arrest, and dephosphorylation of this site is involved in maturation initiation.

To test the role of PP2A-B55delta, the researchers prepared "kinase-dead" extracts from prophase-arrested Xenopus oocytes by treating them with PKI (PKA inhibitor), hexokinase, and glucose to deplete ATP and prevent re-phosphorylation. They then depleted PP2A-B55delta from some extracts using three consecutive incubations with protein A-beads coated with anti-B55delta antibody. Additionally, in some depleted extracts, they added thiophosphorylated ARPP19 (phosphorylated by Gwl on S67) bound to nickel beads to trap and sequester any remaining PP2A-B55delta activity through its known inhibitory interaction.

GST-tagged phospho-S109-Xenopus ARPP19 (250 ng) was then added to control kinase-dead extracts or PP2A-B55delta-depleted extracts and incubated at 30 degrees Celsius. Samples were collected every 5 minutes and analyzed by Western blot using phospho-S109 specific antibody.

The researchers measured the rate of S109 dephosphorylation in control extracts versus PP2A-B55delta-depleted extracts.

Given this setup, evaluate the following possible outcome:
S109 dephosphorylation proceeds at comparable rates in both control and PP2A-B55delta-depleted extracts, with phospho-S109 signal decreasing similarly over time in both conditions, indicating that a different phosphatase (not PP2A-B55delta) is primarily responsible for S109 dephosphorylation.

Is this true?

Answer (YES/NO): NO